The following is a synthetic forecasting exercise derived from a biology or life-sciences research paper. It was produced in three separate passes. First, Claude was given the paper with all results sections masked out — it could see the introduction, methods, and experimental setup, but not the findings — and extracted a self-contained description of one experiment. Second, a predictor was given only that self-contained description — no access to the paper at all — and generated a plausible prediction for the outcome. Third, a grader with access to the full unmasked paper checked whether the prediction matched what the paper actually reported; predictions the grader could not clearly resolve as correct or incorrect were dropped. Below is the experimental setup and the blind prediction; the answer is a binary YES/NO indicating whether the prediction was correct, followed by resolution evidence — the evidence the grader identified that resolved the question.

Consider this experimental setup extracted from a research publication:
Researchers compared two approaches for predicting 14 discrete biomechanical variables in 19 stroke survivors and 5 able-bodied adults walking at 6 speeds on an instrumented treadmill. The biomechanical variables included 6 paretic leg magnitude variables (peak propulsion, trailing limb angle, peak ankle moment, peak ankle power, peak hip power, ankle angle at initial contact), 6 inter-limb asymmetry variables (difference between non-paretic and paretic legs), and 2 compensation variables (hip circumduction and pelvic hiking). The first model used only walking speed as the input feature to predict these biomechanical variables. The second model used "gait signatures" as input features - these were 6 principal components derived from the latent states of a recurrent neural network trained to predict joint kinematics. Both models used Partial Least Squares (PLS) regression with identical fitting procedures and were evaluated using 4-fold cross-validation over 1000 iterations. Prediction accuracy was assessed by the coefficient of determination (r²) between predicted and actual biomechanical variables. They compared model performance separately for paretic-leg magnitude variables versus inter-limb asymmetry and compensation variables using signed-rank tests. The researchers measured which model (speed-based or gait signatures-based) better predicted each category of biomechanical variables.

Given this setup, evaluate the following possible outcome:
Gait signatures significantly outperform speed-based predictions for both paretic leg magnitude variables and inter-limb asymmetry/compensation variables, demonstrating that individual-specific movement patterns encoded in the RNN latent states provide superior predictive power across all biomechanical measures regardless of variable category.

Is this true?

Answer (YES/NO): NO